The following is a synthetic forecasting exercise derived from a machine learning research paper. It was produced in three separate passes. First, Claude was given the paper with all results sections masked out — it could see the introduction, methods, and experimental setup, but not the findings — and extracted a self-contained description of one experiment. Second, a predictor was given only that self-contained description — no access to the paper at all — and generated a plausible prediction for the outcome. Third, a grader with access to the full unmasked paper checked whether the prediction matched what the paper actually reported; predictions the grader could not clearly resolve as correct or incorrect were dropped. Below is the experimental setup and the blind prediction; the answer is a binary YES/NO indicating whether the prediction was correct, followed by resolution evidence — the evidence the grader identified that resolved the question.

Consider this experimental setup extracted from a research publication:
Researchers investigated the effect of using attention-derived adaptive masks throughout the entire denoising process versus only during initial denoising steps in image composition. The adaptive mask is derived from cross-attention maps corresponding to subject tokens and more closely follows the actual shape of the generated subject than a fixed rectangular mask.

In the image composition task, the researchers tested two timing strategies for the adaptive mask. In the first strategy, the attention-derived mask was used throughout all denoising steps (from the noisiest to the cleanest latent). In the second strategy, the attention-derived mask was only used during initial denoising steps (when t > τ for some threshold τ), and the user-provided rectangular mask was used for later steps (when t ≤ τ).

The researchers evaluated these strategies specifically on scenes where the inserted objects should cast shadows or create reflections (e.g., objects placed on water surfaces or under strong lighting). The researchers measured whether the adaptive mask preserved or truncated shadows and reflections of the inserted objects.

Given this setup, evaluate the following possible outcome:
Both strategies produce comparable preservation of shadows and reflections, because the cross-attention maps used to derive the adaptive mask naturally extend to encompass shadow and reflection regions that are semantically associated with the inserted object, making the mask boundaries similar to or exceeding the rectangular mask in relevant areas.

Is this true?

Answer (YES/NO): NO